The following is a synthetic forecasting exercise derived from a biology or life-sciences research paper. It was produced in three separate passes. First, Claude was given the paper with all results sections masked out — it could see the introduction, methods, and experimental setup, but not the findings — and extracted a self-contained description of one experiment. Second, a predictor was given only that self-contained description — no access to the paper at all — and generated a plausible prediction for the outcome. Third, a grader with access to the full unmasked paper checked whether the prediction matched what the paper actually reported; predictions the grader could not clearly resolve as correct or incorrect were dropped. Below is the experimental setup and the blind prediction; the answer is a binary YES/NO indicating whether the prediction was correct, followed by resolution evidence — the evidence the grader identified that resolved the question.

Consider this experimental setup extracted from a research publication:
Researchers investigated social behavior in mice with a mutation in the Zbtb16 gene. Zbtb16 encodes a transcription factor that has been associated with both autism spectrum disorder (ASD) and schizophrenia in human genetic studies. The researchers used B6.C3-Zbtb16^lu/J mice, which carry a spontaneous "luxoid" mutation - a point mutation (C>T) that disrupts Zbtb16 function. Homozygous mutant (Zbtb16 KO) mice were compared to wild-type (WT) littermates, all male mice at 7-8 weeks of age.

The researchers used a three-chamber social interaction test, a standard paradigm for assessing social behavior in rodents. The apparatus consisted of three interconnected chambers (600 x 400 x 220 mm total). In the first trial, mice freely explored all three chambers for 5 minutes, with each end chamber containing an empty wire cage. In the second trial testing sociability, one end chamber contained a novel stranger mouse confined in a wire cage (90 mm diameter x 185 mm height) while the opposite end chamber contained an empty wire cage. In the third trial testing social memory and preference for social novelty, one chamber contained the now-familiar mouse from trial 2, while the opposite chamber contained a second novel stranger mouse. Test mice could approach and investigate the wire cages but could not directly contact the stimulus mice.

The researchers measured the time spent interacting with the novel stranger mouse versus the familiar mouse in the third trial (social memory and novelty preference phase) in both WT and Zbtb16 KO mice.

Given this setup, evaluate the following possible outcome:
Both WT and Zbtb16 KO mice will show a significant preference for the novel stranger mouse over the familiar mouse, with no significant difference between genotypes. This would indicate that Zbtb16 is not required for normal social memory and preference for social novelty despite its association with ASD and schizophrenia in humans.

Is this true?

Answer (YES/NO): NO